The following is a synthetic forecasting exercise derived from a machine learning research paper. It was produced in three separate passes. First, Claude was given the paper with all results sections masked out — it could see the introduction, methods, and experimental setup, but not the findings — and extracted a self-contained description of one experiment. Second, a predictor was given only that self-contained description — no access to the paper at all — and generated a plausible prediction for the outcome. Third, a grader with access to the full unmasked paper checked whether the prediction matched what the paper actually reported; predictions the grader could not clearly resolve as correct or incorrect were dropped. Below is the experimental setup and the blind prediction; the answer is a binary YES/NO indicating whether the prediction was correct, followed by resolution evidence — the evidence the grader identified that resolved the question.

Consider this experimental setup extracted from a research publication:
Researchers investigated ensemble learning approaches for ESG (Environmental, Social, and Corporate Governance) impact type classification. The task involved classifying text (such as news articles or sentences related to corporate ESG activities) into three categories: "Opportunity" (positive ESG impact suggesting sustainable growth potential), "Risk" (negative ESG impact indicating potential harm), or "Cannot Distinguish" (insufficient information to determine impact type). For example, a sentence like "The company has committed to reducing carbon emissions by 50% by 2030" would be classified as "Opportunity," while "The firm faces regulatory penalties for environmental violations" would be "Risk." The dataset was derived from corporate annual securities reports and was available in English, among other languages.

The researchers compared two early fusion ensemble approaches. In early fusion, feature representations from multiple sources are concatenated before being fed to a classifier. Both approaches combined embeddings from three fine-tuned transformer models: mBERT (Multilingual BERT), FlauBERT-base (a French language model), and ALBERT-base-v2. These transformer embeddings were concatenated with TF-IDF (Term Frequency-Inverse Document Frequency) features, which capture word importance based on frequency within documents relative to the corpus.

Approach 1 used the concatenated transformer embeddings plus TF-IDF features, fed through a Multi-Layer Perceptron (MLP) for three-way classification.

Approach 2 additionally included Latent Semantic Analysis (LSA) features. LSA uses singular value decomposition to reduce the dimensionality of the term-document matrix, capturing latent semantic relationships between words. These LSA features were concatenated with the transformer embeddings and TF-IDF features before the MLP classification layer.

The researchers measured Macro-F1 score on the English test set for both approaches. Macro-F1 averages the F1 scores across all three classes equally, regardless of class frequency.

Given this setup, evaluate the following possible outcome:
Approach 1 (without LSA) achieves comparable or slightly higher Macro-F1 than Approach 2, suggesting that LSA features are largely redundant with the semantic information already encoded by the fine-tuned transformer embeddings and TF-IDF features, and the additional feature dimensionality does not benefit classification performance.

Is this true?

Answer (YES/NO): NO